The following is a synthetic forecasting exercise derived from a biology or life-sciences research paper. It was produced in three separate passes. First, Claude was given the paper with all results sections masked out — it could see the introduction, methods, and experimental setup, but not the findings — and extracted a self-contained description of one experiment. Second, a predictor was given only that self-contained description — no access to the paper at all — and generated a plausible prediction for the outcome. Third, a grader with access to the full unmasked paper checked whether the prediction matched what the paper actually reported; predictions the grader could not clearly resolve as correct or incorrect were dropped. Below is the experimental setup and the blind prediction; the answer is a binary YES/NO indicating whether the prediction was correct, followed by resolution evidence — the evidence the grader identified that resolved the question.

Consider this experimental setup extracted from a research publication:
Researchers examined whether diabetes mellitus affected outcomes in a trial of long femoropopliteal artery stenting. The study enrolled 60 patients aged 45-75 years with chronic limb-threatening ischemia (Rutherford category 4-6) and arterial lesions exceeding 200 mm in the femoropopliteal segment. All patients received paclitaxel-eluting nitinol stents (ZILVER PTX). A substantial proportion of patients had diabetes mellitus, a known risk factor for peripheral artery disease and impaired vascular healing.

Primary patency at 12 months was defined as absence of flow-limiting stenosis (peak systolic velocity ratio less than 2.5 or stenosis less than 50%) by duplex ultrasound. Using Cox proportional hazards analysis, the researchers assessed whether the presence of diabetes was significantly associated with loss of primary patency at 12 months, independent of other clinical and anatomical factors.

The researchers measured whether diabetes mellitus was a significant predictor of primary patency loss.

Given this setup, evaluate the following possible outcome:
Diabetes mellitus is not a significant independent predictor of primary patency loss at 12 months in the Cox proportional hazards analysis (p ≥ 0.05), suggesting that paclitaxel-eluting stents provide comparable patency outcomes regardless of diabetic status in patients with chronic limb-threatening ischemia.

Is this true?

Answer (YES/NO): NO